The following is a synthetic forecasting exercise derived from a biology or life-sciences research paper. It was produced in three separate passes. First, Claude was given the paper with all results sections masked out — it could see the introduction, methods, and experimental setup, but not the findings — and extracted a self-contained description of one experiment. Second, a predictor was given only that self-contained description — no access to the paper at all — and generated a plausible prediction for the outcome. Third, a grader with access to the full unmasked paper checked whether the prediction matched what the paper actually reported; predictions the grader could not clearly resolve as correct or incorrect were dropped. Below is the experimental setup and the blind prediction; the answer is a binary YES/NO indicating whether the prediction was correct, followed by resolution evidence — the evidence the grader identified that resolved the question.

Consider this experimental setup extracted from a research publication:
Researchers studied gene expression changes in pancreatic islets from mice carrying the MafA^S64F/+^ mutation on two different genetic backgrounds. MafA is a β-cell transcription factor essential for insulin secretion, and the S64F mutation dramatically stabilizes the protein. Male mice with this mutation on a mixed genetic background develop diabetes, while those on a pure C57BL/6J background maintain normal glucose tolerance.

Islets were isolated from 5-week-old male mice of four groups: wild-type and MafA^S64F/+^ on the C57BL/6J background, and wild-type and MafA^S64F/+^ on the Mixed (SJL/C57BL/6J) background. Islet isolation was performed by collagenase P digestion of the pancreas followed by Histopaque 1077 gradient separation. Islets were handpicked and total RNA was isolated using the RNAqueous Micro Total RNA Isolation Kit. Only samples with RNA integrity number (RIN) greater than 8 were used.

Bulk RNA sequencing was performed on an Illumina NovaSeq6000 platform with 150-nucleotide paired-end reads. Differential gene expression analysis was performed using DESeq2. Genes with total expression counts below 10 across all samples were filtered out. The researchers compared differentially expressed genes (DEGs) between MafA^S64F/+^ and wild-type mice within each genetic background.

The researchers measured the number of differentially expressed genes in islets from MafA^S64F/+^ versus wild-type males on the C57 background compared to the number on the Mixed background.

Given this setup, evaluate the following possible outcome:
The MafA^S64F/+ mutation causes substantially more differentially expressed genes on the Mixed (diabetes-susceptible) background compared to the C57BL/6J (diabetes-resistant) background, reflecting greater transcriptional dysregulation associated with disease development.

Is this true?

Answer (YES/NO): YES